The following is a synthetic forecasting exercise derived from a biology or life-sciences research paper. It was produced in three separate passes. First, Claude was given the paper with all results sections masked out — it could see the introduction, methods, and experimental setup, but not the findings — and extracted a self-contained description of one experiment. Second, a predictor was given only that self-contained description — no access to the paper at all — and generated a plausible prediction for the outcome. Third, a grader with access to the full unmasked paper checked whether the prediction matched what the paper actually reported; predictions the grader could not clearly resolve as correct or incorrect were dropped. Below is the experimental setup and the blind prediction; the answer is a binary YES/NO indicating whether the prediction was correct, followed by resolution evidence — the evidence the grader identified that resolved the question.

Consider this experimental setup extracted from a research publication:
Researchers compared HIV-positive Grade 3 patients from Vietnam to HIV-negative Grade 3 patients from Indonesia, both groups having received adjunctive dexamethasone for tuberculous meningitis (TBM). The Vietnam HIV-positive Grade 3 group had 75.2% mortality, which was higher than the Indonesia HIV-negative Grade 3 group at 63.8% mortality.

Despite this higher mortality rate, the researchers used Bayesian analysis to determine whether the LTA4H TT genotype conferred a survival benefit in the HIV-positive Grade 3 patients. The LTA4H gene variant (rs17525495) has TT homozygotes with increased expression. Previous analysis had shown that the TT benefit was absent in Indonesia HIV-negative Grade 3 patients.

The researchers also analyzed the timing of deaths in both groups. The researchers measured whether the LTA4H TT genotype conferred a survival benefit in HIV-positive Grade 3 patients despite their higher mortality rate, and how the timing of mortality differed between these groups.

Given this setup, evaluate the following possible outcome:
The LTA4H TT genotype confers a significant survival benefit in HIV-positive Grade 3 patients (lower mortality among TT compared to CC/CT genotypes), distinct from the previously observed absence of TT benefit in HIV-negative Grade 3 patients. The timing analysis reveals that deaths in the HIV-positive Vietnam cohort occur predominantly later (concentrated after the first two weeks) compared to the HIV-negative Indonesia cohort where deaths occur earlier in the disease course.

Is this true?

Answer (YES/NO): YES